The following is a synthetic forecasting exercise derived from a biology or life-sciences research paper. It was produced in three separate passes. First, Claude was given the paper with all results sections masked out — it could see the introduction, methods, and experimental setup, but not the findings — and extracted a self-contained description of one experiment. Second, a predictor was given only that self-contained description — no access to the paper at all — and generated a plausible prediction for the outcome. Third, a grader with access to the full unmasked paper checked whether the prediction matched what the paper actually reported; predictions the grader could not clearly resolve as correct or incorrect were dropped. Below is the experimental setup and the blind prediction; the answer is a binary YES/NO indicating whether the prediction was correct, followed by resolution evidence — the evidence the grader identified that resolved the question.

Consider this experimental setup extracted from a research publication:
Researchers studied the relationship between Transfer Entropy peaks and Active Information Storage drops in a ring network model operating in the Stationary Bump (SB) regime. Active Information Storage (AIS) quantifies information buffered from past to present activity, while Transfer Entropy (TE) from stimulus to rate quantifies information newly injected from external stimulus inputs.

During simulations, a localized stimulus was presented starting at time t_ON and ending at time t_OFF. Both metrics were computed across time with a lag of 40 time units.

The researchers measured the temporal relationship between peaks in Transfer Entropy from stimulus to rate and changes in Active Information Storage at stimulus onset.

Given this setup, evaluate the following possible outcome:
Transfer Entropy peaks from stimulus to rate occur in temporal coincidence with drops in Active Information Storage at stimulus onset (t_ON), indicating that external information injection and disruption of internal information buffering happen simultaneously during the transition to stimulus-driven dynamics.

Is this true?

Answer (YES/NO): YES